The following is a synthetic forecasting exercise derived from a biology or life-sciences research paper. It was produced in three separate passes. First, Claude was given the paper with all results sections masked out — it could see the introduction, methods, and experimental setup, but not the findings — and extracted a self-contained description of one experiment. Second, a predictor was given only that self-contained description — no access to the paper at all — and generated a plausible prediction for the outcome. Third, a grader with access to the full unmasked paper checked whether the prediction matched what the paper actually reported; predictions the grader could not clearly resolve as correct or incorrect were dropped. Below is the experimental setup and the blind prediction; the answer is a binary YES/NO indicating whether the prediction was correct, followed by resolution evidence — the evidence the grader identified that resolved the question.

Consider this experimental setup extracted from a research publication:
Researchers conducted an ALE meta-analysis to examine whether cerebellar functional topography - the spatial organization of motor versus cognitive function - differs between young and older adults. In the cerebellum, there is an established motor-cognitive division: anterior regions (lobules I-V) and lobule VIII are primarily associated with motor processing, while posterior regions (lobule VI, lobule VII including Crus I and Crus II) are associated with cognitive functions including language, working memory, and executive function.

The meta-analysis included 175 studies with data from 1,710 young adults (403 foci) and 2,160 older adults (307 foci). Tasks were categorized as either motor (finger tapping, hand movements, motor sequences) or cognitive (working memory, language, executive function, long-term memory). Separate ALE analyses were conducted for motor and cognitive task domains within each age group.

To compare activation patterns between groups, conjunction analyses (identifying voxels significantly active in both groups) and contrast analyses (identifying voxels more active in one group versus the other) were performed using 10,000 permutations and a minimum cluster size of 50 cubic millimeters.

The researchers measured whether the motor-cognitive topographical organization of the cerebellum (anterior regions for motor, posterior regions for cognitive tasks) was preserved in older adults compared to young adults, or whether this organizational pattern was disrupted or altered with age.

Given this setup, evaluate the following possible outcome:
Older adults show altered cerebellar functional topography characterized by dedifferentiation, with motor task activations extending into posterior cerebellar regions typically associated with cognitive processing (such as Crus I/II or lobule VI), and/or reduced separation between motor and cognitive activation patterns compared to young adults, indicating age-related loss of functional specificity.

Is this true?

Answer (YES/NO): YES